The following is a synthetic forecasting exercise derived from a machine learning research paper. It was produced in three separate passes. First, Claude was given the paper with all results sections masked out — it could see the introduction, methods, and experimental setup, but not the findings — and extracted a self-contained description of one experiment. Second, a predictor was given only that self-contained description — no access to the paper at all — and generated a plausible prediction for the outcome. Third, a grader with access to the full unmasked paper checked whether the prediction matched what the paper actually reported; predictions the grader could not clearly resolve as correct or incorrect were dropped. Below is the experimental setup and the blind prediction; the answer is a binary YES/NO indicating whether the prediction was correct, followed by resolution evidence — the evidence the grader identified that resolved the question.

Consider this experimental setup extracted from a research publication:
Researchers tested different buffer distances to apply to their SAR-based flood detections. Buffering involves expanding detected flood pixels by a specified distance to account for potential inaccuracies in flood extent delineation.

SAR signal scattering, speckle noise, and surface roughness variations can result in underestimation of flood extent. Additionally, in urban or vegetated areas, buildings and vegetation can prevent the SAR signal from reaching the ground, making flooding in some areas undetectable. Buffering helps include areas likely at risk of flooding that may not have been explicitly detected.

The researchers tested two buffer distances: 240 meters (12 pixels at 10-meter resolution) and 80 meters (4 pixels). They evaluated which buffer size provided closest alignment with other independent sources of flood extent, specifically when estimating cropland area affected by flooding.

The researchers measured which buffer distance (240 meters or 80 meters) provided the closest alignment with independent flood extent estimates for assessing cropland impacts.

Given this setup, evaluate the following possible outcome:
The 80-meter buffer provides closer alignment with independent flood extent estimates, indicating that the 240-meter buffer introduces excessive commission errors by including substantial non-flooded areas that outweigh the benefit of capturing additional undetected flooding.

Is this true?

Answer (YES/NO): YES